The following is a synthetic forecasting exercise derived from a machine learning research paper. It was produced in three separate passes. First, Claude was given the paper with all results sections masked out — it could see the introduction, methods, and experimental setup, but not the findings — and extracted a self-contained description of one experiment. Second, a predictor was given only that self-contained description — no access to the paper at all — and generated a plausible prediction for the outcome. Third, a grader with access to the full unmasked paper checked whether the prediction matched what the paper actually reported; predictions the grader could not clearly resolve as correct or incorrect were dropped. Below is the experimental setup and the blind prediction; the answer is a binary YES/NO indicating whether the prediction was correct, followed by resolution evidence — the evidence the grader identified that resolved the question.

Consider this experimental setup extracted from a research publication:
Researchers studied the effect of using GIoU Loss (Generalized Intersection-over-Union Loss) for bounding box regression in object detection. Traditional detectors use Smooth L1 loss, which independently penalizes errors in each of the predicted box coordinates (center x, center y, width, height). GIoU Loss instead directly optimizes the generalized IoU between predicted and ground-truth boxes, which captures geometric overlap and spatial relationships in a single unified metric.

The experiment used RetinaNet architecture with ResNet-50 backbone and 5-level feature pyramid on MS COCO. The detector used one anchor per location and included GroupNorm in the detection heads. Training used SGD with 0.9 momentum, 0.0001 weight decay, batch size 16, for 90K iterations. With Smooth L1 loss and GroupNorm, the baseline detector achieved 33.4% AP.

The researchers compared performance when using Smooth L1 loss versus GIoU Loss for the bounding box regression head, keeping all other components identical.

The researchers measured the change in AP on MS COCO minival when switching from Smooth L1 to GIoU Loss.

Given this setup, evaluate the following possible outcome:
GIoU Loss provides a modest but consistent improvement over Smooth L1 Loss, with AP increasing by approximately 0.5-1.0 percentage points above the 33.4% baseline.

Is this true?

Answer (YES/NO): NO